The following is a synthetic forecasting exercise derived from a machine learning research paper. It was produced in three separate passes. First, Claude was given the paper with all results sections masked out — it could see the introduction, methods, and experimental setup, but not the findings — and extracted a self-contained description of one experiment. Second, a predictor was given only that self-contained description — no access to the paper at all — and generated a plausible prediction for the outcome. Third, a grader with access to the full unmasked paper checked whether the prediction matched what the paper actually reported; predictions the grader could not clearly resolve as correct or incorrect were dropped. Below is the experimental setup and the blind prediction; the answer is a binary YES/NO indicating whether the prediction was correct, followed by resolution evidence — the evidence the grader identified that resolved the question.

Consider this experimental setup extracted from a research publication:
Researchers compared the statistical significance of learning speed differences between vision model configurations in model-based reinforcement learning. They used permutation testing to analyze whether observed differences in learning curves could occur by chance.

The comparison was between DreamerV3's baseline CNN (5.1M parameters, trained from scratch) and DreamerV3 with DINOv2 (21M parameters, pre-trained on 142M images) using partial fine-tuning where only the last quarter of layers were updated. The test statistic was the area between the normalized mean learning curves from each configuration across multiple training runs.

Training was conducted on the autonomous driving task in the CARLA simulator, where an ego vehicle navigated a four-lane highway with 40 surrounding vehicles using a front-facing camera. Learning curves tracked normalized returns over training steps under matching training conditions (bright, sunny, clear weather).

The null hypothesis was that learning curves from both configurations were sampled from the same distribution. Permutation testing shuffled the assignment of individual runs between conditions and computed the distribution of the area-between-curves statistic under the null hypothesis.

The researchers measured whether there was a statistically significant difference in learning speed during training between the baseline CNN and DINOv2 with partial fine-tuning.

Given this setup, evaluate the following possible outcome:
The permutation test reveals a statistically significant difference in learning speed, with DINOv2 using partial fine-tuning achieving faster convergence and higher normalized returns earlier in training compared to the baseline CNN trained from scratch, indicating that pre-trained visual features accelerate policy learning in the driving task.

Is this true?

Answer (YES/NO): NO